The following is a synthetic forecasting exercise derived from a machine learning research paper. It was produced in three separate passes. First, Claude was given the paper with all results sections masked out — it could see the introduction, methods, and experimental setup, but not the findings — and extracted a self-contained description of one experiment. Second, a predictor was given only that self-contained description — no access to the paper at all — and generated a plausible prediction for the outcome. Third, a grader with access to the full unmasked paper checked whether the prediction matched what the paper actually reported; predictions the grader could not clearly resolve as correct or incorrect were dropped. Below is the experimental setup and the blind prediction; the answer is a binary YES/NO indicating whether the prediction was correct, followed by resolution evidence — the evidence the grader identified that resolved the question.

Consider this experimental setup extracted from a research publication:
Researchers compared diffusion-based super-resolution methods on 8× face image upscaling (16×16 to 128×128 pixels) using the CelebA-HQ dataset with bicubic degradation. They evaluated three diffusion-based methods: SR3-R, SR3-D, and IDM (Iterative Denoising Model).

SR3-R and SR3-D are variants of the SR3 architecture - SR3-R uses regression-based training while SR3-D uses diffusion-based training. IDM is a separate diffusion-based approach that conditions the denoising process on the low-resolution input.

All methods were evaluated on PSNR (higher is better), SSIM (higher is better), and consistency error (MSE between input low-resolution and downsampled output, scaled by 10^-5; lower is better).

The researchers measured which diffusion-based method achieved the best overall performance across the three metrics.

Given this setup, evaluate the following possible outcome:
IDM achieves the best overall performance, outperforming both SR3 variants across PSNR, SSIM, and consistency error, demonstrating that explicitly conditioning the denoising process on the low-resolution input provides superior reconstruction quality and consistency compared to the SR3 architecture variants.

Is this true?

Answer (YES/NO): YES